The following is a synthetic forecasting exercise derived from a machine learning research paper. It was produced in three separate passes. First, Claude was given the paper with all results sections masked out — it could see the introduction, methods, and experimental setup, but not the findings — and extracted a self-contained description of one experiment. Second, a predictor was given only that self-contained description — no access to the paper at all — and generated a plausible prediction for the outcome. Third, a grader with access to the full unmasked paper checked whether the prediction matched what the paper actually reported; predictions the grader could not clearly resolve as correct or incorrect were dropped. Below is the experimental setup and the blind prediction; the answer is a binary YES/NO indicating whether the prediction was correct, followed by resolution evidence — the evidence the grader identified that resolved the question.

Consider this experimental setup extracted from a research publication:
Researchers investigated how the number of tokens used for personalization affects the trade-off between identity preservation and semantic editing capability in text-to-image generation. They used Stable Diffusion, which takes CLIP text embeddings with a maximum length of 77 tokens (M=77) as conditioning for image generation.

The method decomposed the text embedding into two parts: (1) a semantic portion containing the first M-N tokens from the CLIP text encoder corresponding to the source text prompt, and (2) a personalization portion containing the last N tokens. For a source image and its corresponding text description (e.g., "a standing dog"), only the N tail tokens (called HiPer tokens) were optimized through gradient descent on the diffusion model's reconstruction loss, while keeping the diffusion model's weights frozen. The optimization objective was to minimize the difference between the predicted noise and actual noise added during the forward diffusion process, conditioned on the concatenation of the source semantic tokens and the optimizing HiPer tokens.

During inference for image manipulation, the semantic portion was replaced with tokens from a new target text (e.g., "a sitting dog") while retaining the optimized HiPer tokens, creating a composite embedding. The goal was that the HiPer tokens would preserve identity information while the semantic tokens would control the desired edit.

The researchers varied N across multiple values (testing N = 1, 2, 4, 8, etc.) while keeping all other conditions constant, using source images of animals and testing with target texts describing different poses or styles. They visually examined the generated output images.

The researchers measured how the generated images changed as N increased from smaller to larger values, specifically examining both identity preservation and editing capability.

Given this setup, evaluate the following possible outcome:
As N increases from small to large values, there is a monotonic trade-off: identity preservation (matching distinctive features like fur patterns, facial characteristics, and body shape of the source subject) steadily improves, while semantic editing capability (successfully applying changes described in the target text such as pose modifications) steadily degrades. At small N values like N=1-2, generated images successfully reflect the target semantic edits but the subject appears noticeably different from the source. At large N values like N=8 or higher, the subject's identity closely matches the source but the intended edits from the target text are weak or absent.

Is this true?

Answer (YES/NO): YES